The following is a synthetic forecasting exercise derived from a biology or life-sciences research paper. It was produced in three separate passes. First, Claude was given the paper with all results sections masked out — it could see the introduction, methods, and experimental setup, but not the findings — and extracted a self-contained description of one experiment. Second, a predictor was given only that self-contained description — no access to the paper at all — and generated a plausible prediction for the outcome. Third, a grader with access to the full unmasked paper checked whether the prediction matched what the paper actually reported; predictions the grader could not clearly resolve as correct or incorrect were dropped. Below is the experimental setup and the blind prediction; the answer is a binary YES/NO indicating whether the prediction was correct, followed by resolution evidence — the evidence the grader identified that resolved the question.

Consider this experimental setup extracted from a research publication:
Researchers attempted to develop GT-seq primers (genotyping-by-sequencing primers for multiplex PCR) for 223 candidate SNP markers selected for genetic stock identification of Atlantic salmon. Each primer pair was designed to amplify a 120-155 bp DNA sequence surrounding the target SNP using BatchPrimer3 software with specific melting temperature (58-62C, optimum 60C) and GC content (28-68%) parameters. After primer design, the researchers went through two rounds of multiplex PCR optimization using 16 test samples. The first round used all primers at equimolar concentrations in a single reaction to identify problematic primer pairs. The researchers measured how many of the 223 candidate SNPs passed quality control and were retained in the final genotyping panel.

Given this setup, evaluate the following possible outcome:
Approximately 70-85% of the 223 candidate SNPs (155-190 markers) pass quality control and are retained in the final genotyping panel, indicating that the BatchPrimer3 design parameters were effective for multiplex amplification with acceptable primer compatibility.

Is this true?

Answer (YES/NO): YES